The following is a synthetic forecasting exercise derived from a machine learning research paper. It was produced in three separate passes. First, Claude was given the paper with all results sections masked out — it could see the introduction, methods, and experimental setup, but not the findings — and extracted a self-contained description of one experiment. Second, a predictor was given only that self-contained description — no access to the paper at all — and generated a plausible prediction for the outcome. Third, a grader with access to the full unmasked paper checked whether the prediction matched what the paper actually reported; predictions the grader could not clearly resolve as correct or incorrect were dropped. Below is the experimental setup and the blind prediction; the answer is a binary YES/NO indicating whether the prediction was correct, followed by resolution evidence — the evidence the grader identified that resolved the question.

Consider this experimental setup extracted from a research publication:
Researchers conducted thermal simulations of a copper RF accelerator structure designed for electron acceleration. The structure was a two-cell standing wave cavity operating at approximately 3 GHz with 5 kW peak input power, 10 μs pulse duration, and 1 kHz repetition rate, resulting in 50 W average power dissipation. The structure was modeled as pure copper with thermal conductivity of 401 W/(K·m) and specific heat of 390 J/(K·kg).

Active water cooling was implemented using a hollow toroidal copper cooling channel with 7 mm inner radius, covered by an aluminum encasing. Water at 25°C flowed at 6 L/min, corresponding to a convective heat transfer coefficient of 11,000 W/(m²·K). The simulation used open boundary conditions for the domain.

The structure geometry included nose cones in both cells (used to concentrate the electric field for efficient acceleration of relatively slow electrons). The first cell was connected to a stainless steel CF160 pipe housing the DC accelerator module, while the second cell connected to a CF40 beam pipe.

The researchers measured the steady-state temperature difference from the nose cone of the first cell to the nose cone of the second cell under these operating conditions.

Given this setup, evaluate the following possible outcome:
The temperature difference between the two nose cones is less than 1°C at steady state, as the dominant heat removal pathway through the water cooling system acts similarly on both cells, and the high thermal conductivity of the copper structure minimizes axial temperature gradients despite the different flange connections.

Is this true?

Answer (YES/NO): NO